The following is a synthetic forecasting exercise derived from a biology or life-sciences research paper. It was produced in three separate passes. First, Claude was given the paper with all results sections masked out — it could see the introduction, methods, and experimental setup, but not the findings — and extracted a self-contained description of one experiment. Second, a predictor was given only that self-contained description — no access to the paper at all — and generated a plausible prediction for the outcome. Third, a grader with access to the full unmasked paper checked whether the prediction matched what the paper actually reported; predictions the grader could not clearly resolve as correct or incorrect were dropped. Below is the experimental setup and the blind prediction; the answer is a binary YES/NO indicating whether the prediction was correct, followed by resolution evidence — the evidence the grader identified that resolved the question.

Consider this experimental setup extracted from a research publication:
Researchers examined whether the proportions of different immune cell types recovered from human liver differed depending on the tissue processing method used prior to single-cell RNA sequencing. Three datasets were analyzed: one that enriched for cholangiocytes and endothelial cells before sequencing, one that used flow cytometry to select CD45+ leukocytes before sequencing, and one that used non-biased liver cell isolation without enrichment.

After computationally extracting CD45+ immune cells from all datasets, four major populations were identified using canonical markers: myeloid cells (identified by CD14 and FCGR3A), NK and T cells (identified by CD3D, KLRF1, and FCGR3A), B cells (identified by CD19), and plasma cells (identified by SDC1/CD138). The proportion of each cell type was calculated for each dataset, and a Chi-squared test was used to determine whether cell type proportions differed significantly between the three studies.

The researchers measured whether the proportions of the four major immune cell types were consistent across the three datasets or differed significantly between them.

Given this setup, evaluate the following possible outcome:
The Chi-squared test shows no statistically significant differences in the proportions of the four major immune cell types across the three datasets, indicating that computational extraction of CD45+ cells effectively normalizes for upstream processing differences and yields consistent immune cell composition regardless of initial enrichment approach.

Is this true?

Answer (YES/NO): NO